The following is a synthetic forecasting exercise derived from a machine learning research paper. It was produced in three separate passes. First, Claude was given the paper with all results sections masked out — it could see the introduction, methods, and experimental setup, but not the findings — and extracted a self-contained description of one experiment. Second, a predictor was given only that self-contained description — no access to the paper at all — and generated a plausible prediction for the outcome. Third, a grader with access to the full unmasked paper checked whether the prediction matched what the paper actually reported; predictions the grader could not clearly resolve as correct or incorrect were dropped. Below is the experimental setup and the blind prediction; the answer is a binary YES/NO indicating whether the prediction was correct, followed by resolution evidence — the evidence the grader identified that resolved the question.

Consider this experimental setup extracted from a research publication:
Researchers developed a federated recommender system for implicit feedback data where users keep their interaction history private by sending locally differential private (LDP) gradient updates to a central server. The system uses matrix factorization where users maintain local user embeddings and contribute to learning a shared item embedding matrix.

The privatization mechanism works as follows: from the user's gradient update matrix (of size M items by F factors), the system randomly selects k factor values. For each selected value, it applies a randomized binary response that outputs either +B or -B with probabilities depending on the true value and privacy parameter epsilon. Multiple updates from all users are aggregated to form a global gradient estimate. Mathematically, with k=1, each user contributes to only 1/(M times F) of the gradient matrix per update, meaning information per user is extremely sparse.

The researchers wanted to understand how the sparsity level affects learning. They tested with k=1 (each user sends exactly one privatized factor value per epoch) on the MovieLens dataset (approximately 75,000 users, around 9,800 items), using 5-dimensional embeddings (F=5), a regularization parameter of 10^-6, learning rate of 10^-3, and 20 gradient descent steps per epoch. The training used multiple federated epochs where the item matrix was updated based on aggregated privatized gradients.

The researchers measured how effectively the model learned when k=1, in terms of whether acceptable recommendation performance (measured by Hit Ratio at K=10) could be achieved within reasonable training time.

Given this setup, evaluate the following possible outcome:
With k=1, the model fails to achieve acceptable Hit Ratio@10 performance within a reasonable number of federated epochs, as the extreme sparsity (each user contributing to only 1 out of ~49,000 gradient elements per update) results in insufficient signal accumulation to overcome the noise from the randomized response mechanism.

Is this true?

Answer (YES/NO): YES